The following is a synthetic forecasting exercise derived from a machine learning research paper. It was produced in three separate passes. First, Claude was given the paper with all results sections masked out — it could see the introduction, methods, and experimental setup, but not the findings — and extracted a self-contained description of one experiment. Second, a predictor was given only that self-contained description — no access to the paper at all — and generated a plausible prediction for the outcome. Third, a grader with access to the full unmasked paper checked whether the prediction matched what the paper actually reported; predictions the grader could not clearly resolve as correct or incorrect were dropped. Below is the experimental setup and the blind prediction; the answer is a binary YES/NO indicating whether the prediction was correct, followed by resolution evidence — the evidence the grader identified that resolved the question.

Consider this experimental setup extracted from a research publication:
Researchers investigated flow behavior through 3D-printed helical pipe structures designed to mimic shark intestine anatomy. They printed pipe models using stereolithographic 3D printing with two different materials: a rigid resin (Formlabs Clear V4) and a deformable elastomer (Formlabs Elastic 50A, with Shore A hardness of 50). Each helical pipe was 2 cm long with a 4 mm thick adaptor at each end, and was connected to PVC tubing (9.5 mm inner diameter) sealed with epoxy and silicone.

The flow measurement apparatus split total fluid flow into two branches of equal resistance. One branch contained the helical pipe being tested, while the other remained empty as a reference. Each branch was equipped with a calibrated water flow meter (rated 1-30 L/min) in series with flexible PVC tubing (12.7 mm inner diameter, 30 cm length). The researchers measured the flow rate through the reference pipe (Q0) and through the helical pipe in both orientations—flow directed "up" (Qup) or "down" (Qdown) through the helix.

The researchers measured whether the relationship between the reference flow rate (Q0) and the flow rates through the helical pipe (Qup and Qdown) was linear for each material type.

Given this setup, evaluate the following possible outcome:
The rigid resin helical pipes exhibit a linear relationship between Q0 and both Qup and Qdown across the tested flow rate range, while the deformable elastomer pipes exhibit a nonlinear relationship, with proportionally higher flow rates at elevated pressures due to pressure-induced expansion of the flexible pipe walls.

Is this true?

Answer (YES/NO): NO